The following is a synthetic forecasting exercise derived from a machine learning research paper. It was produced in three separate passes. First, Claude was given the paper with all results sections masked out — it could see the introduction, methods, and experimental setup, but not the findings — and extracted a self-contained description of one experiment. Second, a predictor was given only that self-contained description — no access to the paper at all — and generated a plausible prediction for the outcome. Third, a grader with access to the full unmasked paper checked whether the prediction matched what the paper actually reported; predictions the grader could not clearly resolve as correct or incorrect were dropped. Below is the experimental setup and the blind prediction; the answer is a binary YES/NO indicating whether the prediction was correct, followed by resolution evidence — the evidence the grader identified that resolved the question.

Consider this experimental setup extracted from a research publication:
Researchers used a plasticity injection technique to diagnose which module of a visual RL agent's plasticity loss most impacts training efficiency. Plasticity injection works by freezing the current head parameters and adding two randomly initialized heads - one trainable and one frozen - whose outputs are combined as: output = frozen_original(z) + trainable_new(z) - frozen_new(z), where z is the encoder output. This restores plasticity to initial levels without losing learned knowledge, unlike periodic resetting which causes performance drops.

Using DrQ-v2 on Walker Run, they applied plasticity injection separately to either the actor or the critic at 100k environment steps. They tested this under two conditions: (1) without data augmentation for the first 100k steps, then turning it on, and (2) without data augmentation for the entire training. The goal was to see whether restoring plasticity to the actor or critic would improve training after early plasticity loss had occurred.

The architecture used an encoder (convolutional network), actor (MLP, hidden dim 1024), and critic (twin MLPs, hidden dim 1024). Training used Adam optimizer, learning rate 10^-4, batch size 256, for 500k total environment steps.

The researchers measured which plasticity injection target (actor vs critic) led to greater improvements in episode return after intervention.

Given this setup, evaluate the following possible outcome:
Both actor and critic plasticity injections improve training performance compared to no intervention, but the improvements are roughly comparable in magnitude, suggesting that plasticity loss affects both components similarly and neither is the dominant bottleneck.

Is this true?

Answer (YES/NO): NO